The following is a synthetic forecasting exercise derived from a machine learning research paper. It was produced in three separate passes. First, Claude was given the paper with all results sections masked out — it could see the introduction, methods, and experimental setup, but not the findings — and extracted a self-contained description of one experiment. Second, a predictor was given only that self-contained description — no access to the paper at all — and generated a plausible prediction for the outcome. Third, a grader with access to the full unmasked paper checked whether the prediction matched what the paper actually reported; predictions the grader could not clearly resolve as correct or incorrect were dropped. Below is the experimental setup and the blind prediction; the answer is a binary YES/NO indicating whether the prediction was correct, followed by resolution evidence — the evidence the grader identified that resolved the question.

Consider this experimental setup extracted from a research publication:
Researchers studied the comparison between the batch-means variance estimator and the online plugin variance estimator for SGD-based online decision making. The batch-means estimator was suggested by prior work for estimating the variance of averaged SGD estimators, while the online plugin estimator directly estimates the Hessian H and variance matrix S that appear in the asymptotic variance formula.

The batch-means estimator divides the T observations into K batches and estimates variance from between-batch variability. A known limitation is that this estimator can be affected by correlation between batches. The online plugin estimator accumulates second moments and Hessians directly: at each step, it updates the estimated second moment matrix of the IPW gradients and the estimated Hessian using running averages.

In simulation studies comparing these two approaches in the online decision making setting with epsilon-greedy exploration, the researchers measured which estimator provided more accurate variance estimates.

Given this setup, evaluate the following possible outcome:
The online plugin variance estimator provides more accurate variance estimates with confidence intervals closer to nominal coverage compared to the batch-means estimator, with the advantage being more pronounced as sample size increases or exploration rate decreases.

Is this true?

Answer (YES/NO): NO